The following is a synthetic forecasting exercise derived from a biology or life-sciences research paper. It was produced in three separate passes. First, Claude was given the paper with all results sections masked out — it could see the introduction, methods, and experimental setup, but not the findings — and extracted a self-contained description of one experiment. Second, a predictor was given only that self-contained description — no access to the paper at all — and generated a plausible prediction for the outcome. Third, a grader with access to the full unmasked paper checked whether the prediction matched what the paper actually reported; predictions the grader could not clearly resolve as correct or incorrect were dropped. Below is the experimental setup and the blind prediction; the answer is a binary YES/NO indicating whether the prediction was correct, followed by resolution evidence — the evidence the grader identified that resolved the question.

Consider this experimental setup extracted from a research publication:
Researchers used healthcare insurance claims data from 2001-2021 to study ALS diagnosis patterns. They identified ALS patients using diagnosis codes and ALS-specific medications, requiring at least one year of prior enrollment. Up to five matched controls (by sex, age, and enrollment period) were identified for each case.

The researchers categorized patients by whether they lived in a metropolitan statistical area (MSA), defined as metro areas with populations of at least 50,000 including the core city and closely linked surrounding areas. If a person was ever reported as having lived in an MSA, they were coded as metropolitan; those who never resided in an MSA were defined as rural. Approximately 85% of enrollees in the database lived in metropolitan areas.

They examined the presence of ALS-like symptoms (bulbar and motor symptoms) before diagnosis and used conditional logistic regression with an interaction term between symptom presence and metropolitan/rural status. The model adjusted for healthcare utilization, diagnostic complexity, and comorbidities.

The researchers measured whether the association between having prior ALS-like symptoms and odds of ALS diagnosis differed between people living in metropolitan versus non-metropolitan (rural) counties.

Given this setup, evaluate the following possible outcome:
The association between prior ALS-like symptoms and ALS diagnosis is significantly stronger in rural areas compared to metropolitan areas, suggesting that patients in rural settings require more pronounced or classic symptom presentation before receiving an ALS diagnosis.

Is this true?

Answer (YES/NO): YES